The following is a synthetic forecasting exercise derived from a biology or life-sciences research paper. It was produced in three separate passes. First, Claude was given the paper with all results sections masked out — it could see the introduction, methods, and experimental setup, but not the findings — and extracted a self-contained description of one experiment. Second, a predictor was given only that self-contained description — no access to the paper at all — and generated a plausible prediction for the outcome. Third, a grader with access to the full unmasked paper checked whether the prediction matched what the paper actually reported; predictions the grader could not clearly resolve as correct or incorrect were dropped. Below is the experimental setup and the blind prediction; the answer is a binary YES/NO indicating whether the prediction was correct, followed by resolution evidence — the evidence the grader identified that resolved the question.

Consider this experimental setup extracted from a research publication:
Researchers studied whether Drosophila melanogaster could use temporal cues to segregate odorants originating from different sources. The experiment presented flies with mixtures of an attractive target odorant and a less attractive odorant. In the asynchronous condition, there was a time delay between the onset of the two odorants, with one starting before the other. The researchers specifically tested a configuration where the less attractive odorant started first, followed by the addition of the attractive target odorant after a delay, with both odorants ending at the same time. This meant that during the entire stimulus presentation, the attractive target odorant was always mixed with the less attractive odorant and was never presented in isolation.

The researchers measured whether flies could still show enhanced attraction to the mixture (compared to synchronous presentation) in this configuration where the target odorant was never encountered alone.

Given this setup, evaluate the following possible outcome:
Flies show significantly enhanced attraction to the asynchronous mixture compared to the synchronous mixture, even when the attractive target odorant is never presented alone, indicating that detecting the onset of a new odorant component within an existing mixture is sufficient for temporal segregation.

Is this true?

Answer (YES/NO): YES